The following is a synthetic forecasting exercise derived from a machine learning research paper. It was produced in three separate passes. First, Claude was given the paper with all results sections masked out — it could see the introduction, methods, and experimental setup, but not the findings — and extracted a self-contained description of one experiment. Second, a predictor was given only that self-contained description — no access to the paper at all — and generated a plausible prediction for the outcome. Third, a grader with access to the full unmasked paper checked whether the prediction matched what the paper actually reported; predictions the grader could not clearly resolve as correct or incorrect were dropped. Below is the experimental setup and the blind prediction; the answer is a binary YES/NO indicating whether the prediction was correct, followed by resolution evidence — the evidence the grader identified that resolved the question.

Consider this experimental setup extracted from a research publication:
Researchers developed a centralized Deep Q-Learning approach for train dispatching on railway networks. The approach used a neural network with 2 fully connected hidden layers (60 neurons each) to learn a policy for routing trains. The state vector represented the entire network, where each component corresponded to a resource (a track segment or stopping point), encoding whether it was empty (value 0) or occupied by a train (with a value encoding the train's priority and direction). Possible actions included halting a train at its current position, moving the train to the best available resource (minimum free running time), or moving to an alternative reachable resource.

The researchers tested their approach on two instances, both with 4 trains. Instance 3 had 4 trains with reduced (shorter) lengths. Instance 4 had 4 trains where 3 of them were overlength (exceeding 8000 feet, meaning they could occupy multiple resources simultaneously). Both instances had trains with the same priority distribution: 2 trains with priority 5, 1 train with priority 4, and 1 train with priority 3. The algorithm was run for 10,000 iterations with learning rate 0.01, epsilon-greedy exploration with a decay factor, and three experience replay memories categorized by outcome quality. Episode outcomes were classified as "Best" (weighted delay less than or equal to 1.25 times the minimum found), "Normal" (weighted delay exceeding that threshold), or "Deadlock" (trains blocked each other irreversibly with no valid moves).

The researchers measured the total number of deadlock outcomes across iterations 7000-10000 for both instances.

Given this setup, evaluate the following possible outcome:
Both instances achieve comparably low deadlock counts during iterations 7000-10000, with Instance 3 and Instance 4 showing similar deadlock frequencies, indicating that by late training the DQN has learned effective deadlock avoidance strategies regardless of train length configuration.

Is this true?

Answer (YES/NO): NO